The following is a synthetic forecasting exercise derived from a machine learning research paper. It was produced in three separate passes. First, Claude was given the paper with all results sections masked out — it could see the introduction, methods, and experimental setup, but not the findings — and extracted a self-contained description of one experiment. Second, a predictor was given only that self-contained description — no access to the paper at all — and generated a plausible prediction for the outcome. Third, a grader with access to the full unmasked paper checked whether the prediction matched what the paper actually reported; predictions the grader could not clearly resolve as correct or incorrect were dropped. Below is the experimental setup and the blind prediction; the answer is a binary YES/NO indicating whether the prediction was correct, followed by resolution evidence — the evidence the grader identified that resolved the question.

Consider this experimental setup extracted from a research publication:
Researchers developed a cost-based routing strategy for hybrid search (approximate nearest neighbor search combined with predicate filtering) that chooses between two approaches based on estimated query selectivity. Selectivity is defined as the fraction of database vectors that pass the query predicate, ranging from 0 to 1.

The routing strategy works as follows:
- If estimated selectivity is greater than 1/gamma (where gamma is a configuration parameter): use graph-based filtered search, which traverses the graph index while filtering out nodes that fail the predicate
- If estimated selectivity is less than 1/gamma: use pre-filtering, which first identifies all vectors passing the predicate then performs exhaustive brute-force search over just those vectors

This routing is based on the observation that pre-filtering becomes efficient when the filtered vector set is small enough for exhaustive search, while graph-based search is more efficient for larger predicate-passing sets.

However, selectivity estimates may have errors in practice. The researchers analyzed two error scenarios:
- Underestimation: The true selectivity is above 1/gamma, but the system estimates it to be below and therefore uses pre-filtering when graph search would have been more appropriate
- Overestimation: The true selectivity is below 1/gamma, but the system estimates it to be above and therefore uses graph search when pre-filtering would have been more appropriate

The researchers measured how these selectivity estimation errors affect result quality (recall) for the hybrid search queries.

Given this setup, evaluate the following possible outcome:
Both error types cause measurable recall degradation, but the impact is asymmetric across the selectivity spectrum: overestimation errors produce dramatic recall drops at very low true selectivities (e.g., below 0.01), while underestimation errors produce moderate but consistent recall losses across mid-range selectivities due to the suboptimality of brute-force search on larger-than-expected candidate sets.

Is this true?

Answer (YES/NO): NO